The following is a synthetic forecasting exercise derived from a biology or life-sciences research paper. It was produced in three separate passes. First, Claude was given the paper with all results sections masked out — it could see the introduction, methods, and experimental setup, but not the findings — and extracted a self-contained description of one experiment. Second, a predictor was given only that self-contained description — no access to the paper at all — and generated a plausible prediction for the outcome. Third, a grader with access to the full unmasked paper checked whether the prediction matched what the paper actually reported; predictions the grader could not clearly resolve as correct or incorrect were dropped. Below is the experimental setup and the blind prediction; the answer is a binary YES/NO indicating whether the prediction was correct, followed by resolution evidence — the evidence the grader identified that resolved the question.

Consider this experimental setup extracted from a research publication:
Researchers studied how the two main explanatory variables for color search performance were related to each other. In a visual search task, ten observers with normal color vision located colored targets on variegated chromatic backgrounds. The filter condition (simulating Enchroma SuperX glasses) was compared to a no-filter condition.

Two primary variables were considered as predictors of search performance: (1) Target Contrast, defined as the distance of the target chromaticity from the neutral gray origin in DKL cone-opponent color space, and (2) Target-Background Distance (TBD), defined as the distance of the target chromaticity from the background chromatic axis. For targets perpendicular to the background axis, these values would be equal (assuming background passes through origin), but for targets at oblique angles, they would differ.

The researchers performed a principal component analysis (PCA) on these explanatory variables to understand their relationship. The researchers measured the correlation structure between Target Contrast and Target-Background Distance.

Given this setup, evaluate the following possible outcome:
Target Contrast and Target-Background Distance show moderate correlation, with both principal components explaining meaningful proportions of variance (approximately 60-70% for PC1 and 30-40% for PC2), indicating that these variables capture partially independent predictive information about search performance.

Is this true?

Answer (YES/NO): NO